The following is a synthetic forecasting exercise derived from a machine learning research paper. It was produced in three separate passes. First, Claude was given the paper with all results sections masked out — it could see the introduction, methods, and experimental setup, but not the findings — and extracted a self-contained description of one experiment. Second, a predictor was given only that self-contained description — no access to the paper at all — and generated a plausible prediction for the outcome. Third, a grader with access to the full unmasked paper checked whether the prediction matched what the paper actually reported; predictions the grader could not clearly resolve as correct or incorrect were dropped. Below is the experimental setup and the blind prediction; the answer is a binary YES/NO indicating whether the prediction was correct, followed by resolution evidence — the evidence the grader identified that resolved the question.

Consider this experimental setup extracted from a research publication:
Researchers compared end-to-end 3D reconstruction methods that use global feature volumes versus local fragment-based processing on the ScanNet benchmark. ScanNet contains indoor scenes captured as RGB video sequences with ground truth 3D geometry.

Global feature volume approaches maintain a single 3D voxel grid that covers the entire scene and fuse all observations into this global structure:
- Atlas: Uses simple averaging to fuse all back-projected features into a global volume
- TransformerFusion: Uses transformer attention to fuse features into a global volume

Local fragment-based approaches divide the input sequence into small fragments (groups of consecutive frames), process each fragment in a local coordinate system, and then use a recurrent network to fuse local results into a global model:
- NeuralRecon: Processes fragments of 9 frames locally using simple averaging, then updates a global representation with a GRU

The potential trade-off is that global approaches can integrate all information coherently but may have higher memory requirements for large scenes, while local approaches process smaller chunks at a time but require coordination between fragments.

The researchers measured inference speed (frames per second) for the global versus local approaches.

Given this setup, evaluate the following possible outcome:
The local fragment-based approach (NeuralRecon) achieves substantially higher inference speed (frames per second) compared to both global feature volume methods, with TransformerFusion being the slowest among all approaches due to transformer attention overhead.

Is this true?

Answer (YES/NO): NO